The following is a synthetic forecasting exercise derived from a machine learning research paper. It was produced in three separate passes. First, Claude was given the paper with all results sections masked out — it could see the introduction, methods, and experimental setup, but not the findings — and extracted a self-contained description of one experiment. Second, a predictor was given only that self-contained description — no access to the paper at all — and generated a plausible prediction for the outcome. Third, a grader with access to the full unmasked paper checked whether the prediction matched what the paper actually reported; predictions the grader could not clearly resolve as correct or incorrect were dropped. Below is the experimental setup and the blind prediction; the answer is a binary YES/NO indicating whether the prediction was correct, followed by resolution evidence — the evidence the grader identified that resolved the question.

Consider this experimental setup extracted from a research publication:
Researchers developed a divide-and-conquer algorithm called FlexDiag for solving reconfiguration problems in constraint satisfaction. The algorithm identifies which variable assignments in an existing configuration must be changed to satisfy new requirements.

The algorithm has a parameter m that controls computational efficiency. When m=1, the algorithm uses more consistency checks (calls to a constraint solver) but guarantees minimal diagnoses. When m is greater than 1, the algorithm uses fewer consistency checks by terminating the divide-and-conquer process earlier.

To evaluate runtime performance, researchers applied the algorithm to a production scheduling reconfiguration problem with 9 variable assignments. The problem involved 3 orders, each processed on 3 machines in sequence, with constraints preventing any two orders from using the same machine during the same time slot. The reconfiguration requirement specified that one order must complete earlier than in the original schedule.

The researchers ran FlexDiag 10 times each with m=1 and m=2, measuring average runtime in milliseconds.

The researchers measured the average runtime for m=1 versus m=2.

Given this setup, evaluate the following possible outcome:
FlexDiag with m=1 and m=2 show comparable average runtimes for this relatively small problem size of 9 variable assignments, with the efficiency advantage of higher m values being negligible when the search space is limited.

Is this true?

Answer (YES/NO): NO